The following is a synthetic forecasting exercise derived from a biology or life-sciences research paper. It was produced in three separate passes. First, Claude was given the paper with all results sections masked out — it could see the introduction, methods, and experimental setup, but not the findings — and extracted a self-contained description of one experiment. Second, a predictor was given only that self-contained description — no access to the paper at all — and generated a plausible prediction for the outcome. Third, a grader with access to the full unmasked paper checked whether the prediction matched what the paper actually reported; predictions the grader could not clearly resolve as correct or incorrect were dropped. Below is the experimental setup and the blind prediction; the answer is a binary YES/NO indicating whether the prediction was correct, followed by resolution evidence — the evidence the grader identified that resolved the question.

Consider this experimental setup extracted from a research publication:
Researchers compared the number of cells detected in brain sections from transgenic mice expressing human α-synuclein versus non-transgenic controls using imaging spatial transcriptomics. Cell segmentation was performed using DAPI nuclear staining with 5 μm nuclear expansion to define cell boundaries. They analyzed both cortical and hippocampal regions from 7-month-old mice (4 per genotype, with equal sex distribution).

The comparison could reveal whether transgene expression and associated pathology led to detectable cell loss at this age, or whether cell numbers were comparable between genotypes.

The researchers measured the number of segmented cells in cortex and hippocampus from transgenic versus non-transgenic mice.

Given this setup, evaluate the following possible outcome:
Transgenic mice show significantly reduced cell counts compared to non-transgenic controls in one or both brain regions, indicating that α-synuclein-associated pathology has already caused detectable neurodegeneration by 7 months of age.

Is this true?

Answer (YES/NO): NO